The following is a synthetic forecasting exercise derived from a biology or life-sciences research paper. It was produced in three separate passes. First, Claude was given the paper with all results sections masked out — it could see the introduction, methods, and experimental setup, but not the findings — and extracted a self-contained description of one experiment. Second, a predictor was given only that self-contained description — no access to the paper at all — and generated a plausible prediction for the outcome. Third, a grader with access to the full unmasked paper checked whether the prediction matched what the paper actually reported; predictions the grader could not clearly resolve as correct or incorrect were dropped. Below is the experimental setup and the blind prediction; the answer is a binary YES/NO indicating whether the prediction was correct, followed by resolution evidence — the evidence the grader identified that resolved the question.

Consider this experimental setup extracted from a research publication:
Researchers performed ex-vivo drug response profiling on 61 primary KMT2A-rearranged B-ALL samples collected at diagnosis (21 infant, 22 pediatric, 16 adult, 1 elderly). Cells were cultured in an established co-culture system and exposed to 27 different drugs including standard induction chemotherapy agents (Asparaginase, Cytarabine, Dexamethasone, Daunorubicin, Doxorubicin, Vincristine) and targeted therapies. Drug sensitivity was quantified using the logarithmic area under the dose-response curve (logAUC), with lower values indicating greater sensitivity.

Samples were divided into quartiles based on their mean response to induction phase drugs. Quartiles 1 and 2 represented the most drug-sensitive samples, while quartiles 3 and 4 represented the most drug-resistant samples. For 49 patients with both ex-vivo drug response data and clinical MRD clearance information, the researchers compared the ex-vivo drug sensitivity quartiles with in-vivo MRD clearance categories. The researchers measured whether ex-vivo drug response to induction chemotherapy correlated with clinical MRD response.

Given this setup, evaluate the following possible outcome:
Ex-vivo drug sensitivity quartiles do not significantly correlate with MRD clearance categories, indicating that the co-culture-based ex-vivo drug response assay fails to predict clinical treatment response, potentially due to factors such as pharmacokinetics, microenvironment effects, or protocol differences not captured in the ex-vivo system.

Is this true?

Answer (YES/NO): NO